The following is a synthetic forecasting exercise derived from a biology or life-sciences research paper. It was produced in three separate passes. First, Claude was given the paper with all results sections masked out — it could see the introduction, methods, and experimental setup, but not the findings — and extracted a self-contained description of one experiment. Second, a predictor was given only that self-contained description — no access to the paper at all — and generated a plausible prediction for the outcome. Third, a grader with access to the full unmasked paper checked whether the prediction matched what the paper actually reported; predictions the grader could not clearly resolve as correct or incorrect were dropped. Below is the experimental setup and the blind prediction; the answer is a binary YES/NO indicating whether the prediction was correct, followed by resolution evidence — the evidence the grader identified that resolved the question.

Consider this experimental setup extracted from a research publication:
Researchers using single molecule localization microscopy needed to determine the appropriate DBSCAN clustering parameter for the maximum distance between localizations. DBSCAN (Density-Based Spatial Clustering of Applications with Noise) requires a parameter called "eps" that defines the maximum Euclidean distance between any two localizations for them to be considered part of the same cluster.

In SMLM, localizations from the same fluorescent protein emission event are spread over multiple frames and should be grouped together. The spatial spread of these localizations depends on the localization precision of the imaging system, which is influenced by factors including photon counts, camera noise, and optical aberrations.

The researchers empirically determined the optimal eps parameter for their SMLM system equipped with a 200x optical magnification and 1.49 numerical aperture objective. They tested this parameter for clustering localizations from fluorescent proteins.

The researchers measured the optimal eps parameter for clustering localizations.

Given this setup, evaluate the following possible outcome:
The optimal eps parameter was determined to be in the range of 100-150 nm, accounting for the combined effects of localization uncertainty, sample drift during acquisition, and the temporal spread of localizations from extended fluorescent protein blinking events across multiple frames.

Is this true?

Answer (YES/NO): NO